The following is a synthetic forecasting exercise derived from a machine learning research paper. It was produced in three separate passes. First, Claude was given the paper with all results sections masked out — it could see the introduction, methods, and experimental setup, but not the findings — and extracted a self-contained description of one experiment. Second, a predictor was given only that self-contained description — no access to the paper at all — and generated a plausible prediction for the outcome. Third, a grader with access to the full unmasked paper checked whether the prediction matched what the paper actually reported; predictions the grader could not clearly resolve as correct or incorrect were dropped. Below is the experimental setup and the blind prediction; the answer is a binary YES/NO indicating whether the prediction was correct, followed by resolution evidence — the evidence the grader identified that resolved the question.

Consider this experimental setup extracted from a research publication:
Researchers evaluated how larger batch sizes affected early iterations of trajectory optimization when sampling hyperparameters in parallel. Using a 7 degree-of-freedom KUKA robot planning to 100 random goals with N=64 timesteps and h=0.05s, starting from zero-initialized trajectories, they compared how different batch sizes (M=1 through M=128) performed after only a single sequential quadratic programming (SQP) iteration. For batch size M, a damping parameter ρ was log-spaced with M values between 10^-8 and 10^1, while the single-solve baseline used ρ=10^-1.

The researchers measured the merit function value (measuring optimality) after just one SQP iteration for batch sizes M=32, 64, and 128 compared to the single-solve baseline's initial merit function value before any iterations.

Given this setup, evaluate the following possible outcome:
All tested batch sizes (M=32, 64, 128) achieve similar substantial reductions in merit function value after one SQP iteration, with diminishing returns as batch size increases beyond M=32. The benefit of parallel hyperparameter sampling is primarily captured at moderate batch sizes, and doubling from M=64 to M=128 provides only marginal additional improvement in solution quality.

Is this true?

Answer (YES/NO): YES